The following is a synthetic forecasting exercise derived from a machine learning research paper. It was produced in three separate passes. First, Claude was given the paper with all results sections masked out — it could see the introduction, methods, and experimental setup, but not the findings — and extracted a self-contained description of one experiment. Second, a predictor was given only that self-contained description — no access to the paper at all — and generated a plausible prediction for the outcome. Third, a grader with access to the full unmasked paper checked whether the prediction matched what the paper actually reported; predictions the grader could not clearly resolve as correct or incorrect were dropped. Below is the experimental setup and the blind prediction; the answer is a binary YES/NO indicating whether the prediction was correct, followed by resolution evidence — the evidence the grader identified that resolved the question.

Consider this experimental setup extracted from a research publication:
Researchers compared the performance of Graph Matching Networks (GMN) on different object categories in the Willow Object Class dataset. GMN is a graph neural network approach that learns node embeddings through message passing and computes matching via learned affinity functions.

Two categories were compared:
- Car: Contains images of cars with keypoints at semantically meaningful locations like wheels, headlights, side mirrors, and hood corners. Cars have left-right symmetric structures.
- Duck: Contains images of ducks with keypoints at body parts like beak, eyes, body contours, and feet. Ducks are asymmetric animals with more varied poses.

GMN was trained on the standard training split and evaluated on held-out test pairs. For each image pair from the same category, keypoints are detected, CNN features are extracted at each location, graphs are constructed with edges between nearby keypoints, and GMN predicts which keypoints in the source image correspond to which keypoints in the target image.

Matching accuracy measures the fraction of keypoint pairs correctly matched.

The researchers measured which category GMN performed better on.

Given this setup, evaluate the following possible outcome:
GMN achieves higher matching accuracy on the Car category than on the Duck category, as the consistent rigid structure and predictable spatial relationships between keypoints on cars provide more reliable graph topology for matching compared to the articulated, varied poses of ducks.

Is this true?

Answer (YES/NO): NO